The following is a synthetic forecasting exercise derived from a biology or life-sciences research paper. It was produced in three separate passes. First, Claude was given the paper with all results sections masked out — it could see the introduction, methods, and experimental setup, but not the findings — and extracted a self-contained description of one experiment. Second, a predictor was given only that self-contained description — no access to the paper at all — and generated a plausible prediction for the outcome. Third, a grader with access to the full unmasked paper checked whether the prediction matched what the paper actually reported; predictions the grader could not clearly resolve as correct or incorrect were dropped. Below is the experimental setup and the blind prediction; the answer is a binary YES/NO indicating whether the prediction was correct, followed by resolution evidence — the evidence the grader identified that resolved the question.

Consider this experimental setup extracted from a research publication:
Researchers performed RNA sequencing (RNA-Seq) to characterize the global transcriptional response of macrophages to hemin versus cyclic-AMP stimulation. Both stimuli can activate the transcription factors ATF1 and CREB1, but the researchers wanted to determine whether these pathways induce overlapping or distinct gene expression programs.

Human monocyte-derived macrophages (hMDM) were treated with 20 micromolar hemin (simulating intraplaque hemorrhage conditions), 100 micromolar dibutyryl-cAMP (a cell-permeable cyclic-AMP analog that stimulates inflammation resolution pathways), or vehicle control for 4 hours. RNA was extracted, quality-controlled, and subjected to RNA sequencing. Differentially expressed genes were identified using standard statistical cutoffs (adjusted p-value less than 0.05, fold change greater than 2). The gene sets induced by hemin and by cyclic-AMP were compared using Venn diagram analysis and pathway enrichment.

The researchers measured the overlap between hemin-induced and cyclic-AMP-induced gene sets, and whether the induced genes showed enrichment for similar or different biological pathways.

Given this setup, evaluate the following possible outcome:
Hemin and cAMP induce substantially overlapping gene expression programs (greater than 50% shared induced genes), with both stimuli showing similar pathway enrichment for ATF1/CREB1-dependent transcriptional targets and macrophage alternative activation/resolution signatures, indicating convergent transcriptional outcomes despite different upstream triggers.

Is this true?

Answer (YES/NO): NO